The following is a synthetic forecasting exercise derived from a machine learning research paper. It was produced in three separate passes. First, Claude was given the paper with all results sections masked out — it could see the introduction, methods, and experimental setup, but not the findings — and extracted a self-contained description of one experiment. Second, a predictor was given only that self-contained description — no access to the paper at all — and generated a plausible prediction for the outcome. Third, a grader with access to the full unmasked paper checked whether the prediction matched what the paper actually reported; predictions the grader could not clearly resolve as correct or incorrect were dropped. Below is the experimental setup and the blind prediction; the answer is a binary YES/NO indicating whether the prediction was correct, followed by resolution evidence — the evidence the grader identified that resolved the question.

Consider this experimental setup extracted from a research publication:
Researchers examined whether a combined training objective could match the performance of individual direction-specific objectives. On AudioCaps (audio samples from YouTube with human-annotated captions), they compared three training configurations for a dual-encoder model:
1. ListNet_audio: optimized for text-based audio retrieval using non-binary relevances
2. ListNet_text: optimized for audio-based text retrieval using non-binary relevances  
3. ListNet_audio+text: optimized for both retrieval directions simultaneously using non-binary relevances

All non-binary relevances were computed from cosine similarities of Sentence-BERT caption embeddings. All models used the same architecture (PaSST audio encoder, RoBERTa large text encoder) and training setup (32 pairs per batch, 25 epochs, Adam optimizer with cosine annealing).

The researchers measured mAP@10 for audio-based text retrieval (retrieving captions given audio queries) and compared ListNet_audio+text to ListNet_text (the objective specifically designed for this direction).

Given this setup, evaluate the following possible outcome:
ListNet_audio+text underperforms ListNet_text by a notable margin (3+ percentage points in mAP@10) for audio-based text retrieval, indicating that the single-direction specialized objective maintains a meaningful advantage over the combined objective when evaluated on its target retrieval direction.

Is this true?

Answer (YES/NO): NO